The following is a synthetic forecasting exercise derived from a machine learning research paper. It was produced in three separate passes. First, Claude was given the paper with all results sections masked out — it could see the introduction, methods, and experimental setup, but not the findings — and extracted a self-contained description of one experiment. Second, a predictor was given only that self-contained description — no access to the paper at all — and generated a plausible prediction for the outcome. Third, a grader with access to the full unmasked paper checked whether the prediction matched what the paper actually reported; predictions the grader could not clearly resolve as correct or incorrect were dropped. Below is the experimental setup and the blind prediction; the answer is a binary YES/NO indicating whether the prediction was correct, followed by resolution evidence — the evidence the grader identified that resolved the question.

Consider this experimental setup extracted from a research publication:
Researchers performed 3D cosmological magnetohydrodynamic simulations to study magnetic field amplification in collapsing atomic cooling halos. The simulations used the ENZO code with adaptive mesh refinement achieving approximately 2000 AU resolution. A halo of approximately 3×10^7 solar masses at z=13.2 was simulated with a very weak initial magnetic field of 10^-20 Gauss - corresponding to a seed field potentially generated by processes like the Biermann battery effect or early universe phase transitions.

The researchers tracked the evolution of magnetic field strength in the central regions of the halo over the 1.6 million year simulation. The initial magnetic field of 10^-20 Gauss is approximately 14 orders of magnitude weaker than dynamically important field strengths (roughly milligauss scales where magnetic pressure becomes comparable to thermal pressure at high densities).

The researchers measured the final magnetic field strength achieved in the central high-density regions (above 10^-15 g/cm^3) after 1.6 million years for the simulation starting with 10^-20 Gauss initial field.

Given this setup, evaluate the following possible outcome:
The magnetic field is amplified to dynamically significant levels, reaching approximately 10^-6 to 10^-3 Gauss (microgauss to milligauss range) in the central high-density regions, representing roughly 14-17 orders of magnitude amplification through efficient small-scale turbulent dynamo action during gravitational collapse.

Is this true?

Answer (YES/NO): NO